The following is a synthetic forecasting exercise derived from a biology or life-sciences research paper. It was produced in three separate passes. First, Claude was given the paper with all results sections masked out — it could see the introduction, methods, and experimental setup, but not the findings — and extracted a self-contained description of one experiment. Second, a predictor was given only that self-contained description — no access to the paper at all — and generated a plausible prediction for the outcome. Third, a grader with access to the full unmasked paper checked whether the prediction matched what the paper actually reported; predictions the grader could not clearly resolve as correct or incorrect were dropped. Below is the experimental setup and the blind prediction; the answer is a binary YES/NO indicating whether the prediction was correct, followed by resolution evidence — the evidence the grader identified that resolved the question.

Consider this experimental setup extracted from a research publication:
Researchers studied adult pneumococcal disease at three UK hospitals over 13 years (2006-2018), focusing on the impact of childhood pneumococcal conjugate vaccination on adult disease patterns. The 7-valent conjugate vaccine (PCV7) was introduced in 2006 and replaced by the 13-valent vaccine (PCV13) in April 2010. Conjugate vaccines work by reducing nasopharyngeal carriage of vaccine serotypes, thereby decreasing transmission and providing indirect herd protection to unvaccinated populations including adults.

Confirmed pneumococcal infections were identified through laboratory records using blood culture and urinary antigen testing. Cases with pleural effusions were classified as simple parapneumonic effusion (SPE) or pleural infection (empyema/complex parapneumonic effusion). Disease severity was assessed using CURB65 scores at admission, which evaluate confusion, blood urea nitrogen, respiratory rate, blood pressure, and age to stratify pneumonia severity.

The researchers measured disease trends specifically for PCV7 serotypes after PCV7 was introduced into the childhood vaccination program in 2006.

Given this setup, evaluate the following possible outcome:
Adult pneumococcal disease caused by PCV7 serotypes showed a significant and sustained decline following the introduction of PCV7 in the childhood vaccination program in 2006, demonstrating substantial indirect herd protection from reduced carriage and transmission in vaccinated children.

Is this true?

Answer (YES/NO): YES